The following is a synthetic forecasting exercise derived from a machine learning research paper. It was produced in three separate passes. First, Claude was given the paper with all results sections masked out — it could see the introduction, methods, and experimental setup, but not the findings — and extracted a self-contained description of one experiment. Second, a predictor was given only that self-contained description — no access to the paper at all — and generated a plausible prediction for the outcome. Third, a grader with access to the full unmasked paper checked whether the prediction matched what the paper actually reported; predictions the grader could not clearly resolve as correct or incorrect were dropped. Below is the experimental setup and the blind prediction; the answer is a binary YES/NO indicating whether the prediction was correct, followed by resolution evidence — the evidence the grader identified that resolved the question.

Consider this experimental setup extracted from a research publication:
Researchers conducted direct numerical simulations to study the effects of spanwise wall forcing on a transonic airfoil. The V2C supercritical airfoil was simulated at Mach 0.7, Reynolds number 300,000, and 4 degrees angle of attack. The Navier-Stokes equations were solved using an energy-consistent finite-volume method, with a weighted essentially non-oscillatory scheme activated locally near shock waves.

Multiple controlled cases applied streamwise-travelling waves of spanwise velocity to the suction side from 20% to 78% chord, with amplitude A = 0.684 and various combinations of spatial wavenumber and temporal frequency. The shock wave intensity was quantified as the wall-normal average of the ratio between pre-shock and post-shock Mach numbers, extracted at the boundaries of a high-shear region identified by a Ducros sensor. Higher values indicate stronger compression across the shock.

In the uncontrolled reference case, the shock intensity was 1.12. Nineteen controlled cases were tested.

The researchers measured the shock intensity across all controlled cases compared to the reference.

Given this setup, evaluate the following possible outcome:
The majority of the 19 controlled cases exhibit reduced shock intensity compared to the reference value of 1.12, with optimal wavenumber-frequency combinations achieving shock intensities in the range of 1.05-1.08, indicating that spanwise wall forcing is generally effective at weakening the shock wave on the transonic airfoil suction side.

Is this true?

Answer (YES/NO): NO